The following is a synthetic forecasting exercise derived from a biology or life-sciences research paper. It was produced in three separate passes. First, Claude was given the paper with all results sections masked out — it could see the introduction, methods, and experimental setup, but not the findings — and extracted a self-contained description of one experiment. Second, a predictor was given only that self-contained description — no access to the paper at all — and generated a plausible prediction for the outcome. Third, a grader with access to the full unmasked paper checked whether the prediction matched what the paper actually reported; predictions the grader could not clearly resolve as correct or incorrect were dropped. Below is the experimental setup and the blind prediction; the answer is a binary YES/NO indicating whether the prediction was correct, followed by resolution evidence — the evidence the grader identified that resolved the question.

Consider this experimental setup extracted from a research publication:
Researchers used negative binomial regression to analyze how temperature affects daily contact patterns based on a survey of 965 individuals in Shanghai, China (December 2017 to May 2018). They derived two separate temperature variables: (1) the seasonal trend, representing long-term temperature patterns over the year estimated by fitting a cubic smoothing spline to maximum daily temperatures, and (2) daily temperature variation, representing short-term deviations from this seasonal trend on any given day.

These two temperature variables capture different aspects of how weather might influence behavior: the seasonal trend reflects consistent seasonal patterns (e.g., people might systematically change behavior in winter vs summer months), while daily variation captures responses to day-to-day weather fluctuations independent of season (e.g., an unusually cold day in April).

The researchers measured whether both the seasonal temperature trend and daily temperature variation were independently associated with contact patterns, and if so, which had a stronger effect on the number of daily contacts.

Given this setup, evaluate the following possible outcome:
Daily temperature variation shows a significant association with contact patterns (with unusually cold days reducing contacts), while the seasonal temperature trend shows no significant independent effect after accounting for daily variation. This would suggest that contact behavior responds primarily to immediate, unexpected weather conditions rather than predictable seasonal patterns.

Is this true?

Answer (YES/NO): NO